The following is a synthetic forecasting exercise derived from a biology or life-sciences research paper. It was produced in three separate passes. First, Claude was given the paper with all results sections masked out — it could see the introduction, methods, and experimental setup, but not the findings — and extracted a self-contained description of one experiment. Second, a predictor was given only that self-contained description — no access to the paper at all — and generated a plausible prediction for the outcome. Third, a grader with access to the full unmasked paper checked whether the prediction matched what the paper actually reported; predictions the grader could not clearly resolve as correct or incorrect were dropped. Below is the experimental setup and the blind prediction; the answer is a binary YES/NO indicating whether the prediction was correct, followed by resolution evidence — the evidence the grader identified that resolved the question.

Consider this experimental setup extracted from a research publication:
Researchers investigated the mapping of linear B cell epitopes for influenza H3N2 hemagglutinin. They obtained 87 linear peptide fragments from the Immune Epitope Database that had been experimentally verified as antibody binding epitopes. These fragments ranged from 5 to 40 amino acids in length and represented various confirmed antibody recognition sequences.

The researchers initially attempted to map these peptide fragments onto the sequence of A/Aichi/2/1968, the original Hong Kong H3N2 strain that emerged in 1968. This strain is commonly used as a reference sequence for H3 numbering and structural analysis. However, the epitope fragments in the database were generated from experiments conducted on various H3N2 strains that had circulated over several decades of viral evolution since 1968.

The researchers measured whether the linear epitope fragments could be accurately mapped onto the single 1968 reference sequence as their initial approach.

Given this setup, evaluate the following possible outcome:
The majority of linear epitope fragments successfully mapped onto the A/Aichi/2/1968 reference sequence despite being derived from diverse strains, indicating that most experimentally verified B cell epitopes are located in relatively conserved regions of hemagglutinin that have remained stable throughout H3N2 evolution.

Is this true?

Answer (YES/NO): NO